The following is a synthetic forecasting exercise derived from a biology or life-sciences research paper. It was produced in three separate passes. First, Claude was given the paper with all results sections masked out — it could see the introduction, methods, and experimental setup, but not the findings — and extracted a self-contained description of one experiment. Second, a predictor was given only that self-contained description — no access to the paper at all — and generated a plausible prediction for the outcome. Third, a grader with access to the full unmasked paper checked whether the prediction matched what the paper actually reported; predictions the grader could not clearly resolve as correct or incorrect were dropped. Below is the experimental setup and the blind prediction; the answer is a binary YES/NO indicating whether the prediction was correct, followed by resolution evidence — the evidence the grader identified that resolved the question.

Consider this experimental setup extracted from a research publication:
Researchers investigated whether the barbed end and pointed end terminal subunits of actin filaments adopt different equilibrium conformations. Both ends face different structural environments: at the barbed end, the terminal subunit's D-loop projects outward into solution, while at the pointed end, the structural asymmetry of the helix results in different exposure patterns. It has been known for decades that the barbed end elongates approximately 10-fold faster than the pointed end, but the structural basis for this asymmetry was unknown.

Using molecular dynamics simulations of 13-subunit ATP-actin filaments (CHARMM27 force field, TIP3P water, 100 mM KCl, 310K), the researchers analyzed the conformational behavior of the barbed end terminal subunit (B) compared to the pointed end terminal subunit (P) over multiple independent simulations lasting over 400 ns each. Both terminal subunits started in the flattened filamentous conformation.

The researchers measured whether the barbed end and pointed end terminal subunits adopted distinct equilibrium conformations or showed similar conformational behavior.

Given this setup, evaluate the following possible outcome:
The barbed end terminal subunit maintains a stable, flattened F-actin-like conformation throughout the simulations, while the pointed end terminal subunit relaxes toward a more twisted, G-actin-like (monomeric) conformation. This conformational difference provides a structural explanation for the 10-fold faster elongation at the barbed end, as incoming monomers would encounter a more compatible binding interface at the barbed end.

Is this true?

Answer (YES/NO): NO